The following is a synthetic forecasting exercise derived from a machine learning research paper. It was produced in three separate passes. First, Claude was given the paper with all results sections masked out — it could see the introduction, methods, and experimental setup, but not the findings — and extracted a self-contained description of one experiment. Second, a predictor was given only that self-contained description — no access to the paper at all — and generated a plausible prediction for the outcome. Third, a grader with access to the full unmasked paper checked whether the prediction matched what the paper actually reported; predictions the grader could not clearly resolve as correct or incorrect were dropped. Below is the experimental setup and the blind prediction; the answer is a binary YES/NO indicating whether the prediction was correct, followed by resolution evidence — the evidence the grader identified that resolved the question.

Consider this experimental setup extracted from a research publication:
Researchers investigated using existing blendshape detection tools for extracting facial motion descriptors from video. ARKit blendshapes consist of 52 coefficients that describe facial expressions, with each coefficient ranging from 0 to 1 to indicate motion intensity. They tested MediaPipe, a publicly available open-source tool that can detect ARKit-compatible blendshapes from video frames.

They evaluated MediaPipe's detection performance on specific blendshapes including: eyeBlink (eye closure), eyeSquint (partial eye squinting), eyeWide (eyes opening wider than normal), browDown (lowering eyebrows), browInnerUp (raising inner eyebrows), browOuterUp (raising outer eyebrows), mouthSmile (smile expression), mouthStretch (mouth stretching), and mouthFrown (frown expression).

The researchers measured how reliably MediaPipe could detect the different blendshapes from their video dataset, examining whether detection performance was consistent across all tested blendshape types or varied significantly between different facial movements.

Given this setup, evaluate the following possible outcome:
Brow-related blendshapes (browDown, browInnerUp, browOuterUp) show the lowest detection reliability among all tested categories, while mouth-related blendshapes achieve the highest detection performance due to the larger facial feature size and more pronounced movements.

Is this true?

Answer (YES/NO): NO